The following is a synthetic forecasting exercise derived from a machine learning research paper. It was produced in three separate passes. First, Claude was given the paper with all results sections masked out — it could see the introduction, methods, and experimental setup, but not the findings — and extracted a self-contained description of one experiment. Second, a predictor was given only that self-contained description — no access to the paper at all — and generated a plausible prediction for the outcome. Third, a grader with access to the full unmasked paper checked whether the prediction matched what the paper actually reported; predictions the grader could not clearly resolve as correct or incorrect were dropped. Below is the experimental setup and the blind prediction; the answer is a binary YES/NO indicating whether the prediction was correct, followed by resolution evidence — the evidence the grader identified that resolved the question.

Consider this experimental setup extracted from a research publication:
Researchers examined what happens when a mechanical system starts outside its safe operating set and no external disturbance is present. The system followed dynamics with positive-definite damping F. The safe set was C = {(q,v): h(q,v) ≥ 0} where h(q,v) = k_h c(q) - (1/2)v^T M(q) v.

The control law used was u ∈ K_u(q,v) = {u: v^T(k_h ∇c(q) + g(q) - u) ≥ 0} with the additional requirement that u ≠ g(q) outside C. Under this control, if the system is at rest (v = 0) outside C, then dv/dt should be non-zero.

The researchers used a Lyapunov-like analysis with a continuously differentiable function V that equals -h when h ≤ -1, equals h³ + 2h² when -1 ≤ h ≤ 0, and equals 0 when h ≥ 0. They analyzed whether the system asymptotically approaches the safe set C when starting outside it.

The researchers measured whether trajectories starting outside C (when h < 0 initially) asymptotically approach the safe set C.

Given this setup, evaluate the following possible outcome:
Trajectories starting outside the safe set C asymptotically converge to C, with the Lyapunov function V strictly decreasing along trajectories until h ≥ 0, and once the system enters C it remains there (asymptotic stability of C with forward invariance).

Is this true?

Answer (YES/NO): NO